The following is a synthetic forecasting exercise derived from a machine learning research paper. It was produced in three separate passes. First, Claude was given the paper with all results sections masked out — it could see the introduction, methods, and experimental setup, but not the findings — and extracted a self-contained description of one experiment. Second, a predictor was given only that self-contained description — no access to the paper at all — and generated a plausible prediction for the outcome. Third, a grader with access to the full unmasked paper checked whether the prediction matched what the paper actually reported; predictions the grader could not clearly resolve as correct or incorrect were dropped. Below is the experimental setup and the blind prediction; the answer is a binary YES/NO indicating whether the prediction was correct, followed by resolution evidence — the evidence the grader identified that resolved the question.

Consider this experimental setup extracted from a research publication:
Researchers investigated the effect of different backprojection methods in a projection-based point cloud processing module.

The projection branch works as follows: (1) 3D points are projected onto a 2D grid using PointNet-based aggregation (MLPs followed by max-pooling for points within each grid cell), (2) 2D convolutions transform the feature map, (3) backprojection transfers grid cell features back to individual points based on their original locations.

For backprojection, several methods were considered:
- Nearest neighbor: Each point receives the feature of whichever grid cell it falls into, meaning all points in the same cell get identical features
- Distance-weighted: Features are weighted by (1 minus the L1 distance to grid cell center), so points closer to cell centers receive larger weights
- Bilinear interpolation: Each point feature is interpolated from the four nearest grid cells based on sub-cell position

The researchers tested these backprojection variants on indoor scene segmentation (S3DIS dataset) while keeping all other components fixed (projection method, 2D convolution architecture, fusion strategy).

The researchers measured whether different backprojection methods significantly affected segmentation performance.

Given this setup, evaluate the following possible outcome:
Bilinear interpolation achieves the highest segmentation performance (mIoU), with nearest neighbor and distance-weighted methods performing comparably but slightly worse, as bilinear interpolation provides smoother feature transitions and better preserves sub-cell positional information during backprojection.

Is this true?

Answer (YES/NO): NO